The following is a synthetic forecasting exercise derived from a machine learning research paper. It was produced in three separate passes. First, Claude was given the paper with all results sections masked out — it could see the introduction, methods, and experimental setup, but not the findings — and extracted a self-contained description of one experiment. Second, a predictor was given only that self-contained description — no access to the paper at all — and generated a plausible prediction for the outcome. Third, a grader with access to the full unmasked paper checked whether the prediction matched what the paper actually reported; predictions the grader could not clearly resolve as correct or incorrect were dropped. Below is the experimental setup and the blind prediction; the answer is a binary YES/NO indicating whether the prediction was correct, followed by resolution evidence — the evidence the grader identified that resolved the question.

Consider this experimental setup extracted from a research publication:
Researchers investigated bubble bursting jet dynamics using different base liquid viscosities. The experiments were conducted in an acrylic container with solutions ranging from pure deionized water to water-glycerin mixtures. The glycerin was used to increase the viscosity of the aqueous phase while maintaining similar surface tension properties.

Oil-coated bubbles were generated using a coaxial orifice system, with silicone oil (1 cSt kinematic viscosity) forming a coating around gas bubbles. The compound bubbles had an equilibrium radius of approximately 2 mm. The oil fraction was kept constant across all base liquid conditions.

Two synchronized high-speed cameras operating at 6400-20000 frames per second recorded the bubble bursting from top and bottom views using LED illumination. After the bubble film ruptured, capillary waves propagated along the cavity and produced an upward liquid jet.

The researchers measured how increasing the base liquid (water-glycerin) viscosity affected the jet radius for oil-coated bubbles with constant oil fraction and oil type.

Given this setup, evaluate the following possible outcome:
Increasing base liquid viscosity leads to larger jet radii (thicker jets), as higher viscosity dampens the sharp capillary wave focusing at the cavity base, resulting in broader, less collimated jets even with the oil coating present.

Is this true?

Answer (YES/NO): NO